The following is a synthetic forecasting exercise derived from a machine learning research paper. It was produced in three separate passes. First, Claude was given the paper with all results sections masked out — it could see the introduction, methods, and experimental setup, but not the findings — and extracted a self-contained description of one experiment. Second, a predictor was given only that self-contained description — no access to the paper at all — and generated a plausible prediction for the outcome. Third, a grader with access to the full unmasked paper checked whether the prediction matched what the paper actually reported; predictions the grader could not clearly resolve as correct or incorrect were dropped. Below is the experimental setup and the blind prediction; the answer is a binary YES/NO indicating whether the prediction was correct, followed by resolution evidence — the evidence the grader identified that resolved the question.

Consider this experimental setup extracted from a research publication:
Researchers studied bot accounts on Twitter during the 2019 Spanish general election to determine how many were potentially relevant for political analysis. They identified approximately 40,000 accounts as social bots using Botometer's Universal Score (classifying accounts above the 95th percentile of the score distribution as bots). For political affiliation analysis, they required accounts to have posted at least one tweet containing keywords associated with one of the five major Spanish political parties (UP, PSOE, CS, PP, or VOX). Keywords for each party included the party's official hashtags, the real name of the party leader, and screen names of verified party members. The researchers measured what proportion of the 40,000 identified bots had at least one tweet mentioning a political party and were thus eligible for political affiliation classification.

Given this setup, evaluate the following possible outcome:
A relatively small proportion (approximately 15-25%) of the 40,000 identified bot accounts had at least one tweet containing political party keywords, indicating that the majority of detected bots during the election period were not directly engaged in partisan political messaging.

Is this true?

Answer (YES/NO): NO